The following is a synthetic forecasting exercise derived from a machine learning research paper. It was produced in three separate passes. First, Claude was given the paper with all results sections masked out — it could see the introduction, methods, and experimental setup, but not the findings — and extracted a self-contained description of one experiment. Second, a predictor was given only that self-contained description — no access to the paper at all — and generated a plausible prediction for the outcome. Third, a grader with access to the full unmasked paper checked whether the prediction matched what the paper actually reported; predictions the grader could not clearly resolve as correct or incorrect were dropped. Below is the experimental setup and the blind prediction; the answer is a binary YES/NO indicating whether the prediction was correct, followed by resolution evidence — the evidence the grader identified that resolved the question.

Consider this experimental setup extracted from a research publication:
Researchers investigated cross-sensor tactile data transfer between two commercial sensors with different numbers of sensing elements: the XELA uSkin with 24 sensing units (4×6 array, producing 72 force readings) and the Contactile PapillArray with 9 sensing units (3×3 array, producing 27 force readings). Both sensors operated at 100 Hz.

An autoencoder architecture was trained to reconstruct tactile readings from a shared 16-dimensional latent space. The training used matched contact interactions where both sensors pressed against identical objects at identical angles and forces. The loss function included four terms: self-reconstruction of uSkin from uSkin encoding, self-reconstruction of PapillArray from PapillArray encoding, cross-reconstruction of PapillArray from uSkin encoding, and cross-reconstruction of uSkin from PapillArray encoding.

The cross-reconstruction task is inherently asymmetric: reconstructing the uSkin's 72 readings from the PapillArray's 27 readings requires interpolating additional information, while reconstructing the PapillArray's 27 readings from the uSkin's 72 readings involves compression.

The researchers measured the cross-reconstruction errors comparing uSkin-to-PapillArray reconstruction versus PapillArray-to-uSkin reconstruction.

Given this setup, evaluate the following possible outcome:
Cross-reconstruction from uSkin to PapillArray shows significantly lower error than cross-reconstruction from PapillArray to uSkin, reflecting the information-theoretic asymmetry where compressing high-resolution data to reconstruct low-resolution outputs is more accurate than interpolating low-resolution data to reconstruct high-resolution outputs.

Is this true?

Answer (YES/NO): YES